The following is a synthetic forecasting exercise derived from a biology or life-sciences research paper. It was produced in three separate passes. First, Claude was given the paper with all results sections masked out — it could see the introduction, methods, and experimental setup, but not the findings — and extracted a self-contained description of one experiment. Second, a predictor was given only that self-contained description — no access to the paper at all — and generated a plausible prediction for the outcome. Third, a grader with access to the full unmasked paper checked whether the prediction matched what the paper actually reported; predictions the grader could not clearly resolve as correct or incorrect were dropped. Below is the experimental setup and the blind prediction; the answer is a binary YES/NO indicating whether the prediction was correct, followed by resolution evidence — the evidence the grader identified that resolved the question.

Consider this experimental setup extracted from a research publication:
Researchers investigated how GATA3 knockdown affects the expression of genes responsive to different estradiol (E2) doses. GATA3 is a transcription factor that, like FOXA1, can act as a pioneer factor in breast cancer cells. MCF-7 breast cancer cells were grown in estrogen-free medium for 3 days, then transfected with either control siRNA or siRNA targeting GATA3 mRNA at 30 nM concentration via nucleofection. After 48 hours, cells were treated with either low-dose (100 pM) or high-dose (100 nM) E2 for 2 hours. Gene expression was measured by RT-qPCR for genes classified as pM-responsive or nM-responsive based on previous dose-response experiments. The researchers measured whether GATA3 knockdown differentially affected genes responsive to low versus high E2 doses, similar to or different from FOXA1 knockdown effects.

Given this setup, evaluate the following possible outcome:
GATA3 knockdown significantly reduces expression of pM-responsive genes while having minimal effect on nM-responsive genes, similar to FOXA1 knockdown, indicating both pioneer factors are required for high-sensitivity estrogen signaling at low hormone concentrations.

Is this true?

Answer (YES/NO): NO